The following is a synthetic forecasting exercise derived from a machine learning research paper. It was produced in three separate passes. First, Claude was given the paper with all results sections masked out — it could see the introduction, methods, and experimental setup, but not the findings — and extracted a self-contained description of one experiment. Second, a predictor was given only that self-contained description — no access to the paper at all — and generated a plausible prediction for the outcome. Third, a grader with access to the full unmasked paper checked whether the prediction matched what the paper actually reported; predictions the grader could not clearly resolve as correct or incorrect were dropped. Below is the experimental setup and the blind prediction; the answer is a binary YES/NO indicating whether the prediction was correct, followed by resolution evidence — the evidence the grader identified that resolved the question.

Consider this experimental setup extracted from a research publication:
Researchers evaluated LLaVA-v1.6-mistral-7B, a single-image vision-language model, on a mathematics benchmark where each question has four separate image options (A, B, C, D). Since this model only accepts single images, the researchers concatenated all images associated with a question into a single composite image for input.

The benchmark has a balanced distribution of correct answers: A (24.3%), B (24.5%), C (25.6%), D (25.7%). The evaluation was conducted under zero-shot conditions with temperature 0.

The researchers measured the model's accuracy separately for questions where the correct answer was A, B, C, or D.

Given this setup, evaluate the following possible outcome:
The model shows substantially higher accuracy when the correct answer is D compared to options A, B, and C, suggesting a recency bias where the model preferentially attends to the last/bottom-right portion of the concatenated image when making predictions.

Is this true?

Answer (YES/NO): NO